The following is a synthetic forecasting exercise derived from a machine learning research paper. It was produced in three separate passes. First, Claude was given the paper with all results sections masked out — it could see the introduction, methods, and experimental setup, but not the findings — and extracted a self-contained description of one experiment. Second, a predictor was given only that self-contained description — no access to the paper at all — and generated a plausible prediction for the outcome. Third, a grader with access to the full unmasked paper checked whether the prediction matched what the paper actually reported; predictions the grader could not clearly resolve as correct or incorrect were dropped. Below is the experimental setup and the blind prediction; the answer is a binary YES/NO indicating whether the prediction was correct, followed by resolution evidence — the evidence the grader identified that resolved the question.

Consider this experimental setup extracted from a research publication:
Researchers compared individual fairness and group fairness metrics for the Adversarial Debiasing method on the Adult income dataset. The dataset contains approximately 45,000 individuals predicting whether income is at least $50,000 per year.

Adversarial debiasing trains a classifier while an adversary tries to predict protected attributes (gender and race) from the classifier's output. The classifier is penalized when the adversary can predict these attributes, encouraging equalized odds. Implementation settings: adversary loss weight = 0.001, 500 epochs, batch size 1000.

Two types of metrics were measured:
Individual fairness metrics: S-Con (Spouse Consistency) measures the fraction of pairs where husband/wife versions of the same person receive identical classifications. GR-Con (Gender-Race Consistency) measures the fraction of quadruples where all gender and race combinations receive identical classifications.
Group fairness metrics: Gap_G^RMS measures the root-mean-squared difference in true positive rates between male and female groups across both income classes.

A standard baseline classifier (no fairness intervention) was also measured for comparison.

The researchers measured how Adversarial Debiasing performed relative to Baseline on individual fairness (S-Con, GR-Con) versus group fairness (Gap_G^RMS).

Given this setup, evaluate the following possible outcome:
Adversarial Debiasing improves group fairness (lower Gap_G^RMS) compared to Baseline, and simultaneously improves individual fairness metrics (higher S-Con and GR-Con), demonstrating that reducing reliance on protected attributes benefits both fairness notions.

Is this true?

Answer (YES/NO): NO